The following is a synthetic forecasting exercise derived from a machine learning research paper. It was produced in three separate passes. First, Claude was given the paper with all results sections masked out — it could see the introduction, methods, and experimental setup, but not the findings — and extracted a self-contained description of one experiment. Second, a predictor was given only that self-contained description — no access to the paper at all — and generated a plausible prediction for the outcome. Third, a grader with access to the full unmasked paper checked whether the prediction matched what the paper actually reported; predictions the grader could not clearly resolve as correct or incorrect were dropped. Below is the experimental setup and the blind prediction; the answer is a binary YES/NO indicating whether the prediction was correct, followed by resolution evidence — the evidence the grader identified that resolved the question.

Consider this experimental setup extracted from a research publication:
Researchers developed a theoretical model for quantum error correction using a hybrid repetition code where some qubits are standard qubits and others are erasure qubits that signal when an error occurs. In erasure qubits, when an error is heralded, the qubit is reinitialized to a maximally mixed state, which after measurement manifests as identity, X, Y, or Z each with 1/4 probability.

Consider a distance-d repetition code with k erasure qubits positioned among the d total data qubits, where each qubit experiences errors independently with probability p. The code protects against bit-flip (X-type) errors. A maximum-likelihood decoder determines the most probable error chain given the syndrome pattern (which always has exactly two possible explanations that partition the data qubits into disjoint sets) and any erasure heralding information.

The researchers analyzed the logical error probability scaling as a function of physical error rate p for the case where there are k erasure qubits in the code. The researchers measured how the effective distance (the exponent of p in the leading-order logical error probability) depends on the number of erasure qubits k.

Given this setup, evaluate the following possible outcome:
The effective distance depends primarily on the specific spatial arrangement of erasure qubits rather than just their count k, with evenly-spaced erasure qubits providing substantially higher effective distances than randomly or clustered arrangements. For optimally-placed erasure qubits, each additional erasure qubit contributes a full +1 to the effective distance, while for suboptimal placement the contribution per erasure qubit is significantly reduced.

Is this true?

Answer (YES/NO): NO